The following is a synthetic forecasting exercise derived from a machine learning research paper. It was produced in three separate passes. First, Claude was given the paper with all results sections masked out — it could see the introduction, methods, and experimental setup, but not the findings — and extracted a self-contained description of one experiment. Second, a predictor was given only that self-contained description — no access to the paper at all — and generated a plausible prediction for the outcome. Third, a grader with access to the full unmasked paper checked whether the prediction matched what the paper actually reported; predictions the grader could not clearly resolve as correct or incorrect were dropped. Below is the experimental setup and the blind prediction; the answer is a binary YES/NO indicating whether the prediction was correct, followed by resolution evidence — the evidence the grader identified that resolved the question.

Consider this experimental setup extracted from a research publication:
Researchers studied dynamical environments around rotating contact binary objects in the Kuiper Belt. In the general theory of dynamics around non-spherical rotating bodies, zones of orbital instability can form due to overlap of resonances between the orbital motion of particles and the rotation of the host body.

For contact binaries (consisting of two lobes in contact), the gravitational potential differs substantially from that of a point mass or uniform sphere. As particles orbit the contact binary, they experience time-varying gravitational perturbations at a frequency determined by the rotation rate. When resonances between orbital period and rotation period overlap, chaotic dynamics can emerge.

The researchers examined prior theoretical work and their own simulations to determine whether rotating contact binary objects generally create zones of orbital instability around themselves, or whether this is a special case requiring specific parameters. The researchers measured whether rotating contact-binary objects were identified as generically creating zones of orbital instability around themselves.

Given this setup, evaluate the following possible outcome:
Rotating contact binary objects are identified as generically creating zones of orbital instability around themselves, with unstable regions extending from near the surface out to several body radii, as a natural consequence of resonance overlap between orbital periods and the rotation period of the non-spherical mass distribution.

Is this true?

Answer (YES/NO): YES